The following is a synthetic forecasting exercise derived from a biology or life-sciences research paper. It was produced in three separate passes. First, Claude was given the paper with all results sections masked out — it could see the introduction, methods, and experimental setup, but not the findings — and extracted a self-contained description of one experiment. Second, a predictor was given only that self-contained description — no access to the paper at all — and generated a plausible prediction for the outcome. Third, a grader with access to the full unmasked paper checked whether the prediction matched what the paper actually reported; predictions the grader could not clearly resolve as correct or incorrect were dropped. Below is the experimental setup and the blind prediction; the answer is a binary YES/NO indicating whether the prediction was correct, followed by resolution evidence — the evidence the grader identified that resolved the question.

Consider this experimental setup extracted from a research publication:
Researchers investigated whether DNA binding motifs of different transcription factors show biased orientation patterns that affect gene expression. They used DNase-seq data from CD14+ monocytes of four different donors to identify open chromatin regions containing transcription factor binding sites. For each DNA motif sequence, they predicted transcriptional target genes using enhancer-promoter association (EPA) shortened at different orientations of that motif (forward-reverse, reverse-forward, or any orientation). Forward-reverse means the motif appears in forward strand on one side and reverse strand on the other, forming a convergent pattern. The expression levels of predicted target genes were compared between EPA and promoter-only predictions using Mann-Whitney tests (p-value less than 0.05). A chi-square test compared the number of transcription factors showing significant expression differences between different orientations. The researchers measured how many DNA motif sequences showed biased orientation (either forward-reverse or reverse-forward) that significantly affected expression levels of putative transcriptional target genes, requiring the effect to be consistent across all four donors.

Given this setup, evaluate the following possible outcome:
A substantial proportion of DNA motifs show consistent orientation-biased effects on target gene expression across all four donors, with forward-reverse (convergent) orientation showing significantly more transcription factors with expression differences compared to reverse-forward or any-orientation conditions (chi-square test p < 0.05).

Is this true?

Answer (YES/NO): NO